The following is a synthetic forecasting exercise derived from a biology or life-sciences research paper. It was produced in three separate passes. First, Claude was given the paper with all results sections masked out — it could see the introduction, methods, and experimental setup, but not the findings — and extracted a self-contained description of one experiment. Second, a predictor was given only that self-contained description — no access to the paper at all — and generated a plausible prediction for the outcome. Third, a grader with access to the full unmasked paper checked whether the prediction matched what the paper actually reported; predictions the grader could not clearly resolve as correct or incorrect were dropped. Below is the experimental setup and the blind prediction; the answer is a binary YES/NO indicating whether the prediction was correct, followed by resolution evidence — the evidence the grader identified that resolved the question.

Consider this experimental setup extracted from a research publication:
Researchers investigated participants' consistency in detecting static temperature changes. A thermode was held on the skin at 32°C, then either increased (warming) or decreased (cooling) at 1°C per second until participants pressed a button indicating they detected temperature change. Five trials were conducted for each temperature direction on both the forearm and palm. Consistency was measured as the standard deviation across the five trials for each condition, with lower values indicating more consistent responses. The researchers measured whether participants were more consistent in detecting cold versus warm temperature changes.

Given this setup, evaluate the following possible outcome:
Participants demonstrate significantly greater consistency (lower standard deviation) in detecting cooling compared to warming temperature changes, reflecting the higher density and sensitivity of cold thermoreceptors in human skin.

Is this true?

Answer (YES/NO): YES